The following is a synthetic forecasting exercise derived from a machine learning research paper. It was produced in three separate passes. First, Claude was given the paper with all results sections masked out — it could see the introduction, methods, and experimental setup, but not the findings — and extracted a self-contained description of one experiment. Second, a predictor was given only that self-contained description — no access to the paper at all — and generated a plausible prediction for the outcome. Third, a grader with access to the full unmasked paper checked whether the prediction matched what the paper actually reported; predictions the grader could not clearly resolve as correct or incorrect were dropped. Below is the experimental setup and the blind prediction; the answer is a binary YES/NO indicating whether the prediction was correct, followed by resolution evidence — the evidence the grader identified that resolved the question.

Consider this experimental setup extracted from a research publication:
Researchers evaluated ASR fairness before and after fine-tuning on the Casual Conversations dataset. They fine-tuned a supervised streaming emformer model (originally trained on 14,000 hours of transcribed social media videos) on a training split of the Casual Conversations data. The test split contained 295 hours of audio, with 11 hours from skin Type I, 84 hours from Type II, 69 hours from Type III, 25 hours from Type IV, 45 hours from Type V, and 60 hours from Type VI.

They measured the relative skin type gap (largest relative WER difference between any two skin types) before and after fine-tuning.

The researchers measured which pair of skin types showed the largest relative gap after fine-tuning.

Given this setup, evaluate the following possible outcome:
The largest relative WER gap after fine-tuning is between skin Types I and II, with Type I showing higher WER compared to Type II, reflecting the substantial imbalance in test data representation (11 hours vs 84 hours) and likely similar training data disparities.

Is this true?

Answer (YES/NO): NO